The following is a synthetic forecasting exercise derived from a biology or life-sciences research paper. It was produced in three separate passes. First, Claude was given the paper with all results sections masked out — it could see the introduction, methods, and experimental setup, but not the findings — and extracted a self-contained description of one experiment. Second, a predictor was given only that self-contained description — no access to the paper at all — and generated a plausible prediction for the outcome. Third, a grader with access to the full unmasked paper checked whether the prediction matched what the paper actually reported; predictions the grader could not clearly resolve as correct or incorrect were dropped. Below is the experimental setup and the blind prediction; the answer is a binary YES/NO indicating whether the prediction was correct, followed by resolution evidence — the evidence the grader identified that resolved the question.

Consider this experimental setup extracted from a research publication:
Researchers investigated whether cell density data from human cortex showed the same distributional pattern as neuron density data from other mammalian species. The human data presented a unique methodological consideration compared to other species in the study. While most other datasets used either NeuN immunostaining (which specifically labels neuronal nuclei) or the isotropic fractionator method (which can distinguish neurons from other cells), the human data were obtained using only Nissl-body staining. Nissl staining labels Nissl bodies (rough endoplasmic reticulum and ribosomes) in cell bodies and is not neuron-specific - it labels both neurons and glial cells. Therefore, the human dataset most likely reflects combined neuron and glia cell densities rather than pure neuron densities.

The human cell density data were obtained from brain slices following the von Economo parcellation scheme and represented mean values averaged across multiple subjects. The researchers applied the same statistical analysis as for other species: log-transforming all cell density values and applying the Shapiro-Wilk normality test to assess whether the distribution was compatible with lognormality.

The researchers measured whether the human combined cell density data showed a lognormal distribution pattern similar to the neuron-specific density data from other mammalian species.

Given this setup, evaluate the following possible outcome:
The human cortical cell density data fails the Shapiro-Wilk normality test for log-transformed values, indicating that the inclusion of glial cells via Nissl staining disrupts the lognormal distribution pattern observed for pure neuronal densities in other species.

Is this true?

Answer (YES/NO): NO